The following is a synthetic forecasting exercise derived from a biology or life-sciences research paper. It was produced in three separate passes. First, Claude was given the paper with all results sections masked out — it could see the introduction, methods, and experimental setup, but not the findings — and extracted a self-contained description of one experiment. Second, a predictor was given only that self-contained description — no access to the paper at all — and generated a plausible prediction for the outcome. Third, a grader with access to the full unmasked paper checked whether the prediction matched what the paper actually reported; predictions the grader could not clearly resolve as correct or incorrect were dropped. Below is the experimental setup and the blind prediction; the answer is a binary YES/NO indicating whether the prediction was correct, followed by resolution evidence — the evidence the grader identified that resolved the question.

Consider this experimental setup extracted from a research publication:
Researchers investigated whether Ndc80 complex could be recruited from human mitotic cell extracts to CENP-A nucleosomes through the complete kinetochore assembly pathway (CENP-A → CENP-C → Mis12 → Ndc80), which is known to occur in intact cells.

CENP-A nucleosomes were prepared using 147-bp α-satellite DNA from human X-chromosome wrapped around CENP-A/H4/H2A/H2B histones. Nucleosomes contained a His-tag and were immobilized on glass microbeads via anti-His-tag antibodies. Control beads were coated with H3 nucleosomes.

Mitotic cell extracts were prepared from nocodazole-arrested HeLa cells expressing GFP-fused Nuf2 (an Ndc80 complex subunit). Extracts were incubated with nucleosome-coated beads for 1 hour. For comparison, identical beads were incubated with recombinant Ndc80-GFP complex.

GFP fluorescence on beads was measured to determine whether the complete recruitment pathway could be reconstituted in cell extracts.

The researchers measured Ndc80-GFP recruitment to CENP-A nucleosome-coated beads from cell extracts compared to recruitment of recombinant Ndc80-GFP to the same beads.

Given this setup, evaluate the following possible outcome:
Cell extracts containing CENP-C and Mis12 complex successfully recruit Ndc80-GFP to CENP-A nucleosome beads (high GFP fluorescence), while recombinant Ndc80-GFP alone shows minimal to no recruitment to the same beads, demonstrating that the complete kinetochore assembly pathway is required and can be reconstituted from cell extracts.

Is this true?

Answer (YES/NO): NO